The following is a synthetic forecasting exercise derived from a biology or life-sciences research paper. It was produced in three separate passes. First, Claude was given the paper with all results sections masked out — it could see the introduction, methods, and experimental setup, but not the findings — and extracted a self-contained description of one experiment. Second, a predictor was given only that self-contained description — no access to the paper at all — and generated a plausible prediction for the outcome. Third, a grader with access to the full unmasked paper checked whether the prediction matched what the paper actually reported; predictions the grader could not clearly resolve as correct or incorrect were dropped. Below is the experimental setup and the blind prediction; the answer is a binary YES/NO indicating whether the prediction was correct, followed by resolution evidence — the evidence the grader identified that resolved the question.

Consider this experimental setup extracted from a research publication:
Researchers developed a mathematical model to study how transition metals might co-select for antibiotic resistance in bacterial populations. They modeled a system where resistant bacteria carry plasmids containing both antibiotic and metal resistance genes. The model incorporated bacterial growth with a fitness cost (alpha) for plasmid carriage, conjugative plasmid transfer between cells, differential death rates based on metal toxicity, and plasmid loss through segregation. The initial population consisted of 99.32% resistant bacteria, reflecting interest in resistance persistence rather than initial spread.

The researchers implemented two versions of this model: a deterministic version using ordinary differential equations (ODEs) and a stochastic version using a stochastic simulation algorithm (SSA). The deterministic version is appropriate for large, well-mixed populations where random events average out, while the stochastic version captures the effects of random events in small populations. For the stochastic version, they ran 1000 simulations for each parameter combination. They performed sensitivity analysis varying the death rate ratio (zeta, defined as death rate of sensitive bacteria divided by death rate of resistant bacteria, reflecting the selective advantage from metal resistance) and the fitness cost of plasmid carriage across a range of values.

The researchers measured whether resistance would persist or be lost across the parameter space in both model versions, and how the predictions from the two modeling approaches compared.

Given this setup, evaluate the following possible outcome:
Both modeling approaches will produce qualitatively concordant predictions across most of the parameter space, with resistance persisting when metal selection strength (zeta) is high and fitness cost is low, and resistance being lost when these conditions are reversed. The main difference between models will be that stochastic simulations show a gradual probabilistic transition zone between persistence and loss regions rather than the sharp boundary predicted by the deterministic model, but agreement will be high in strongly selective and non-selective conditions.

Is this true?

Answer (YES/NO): YES